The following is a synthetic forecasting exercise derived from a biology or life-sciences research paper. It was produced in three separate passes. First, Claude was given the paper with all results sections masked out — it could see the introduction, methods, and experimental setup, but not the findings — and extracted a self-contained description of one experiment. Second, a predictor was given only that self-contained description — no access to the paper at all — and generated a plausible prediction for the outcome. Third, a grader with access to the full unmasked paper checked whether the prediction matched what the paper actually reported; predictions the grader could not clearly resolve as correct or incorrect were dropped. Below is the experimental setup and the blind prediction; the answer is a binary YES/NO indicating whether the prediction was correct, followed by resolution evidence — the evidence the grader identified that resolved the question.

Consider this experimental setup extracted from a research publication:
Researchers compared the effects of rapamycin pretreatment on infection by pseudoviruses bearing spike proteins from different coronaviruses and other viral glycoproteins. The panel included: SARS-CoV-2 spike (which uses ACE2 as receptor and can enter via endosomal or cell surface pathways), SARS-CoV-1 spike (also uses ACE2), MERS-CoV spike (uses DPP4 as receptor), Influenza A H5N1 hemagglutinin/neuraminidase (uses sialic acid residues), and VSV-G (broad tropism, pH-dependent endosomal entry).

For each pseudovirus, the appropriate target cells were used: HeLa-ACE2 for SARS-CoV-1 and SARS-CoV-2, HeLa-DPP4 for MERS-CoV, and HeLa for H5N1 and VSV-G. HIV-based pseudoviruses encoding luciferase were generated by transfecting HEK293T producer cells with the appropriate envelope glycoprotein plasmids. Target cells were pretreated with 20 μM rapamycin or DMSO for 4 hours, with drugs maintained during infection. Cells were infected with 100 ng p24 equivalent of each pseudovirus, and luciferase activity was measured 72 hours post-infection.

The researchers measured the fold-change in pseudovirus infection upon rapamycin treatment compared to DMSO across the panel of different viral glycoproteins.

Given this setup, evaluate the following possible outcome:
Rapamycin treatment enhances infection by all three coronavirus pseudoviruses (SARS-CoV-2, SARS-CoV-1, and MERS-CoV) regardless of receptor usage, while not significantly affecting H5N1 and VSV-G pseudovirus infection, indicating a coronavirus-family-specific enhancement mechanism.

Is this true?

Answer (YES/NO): NO